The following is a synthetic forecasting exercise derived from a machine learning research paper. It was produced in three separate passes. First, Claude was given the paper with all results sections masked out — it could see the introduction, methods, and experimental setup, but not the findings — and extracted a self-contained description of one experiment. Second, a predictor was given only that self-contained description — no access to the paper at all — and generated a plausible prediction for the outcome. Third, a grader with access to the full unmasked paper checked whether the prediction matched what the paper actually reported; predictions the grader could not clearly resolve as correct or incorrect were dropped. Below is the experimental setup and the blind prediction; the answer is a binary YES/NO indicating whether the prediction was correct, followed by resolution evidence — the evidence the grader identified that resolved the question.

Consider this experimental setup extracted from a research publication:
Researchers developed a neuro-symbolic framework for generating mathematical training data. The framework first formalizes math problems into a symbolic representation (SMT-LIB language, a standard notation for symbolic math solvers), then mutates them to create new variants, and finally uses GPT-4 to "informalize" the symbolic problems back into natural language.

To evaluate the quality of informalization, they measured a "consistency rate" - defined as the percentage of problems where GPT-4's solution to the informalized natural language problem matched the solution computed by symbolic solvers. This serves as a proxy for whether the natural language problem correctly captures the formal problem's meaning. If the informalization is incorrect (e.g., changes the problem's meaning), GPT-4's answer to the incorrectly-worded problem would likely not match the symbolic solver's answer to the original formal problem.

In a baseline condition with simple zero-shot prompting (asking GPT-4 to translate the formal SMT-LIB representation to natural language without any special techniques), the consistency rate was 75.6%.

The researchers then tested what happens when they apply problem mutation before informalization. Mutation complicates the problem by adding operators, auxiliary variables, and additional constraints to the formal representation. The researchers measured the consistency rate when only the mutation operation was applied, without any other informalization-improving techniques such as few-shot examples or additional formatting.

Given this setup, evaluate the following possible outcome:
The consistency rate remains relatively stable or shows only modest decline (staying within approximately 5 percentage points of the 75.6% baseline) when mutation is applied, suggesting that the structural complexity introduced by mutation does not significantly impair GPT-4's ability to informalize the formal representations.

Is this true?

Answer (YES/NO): NO